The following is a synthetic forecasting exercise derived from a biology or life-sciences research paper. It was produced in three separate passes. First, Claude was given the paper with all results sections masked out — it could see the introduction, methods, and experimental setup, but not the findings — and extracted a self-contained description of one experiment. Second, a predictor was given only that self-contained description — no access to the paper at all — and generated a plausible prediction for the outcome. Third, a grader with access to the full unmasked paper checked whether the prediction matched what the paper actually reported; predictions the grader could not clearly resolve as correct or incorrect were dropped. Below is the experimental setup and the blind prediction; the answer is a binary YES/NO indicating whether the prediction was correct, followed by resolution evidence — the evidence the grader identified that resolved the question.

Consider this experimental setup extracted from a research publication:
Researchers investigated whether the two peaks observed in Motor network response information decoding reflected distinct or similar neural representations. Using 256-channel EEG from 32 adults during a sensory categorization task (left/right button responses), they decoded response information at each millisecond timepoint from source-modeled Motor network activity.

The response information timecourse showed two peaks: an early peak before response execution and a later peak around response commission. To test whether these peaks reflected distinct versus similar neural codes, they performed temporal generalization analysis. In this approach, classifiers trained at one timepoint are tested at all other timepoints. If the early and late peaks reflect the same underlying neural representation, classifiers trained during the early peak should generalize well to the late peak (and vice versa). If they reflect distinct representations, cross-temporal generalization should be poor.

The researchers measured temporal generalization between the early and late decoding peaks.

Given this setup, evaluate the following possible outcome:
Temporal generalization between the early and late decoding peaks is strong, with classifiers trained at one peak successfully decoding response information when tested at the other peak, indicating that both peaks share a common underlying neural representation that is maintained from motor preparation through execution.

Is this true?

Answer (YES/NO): NO